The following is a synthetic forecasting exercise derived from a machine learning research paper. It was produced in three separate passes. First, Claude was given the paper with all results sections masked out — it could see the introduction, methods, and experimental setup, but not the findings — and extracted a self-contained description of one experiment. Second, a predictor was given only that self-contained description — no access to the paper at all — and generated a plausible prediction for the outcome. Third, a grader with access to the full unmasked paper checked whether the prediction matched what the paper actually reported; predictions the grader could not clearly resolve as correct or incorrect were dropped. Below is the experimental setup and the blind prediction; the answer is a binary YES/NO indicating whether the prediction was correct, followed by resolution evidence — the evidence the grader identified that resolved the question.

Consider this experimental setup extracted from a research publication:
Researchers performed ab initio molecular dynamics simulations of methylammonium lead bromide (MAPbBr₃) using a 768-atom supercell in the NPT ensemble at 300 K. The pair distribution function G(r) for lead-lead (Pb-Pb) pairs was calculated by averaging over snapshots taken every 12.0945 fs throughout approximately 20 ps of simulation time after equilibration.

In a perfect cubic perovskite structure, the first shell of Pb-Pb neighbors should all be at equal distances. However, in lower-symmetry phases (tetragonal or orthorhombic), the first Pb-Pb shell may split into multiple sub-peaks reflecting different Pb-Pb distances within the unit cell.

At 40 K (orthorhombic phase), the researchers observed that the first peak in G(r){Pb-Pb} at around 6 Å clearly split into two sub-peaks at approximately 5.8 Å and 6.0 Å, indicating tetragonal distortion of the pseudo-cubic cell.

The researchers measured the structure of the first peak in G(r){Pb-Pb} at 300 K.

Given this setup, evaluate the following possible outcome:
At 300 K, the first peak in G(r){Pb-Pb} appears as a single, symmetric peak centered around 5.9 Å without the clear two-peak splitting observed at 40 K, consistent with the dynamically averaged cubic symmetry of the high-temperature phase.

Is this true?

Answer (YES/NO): YES